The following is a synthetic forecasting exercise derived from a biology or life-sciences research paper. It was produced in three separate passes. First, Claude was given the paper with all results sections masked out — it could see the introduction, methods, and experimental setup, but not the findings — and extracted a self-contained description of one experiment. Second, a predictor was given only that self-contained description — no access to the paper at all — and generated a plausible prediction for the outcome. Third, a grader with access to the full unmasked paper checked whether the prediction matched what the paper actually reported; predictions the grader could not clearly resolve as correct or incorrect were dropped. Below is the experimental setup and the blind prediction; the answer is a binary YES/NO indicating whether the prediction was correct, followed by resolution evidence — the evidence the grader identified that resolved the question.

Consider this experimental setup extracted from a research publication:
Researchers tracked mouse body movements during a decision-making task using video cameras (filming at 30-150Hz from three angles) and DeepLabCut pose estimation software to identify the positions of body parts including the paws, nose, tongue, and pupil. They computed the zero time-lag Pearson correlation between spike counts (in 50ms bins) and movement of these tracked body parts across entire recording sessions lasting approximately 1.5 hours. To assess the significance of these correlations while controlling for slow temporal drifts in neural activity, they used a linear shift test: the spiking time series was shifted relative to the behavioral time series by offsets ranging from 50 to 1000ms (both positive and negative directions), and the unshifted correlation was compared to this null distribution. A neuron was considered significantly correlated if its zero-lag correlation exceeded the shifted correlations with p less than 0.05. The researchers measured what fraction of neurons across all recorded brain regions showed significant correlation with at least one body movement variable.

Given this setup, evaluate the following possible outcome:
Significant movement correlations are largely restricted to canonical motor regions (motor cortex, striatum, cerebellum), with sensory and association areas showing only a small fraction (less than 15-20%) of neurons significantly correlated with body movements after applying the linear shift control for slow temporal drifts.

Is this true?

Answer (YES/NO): NO